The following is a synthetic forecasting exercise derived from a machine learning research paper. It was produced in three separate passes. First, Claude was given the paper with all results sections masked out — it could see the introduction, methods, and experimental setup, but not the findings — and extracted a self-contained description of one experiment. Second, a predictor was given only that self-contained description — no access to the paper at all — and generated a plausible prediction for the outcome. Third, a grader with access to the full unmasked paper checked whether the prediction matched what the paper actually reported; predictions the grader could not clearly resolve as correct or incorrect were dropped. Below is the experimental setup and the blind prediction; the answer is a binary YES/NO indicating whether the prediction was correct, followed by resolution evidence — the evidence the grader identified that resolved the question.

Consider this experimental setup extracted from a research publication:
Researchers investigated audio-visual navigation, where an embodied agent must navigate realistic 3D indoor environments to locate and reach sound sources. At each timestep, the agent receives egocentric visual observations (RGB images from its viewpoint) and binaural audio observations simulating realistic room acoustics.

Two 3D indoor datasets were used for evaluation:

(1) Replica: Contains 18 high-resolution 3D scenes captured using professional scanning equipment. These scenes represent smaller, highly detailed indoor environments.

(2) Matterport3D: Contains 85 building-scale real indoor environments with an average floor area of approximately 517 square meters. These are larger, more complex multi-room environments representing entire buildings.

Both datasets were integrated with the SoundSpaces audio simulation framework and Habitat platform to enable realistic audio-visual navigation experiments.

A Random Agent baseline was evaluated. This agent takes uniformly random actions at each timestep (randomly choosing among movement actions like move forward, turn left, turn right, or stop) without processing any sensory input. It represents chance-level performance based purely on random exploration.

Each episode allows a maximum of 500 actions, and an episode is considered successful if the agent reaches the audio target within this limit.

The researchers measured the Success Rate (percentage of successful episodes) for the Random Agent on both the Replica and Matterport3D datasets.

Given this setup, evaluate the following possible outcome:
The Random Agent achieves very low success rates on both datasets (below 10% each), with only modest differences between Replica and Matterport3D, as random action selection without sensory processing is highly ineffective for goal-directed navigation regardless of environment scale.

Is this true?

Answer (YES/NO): NO